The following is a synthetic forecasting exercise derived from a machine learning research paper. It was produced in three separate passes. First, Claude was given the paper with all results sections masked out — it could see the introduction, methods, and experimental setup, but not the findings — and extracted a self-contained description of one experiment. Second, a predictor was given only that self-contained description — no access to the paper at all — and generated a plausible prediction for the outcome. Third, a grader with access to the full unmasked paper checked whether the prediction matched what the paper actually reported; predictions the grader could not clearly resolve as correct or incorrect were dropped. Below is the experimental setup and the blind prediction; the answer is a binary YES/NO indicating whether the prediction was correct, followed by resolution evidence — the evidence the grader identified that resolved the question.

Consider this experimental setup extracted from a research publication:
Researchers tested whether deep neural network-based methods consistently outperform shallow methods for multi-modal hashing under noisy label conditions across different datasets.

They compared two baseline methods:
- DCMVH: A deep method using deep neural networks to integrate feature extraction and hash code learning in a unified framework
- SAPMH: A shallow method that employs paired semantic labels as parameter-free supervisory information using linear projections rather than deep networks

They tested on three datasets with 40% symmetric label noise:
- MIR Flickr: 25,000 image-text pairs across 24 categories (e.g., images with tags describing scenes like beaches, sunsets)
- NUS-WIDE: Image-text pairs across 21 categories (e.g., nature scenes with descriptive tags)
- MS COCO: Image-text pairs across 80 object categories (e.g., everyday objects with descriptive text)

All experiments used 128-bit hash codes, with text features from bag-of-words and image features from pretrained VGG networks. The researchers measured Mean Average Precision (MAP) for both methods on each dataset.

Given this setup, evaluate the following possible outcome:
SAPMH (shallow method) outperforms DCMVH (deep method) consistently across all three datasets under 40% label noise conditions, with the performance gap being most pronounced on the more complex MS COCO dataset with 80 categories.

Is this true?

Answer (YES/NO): NO